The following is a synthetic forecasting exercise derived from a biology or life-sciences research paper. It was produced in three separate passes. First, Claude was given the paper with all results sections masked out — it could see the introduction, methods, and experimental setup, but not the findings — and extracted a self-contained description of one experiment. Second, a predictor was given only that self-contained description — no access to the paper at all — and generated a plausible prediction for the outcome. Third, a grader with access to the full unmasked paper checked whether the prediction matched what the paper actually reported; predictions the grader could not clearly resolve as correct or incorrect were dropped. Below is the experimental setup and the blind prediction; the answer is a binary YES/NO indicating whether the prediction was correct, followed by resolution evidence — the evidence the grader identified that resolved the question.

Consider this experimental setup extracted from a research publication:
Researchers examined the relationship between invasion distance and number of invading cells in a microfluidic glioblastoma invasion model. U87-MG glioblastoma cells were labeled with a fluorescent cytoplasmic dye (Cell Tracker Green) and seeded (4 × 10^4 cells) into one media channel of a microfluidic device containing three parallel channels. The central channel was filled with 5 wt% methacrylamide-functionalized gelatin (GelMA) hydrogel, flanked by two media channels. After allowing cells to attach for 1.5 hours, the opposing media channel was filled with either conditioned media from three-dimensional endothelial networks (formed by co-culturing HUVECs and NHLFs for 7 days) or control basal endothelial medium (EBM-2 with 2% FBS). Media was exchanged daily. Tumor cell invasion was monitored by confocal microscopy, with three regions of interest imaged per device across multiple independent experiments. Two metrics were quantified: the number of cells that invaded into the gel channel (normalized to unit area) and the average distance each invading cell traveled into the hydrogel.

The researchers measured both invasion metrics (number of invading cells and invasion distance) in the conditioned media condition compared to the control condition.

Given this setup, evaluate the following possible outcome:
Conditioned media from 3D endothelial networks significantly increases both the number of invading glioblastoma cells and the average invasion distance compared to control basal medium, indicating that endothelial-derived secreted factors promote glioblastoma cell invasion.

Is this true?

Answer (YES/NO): YES